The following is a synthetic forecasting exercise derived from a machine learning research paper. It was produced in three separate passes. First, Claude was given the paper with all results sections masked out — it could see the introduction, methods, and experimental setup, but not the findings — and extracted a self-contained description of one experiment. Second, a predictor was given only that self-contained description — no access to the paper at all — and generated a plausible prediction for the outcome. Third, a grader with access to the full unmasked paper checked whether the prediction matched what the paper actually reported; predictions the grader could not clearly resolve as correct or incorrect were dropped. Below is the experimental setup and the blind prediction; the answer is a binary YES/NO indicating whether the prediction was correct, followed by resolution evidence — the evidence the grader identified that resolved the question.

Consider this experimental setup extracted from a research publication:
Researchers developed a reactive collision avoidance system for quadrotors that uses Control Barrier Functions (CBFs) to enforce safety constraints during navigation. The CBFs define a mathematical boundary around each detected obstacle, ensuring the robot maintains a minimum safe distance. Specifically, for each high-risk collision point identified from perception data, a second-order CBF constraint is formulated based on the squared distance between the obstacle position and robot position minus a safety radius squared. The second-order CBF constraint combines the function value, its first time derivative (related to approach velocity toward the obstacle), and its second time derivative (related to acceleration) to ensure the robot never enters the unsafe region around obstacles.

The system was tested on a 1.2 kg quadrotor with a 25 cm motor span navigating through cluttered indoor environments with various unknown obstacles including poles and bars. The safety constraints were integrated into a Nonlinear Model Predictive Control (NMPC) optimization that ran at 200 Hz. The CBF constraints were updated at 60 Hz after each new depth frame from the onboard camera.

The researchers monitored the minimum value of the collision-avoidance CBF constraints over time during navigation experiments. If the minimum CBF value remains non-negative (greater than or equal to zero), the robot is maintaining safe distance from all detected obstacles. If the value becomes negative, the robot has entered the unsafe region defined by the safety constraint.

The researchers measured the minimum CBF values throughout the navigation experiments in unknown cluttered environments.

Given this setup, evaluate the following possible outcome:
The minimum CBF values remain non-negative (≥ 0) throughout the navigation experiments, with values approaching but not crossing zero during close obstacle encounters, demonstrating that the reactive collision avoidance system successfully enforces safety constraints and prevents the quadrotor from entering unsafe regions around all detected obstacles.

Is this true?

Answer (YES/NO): YES